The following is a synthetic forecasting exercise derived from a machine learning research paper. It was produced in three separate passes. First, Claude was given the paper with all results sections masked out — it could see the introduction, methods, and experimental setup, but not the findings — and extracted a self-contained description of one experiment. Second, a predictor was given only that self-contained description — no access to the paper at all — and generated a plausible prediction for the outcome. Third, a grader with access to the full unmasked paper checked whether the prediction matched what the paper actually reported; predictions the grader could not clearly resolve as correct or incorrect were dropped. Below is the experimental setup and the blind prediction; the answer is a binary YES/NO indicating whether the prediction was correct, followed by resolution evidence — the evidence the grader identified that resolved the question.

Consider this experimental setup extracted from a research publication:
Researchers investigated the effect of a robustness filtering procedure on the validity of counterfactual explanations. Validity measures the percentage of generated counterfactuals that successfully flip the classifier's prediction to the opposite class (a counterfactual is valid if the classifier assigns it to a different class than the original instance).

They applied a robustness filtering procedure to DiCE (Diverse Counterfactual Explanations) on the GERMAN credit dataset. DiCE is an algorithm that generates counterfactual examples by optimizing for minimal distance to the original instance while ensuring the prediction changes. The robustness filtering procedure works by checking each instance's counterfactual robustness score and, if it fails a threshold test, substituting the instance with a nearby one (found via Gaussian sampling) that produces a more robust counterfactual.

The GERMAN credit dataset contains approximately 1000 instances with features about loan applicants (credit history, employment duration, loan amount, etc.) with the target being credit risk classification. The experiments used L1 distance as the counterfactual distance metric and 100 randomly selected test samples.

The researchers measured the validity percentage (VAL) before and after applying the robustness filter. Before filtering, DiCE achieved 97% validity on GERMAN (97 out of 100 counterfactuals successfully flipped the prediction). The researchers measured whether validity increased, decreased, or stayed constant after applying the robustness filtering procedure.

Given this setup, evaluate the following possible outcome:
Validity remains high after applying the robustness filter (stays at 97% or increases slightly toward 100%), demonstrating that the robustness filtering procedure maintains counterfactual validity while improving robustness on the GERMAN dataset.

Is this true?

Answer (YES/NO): NO